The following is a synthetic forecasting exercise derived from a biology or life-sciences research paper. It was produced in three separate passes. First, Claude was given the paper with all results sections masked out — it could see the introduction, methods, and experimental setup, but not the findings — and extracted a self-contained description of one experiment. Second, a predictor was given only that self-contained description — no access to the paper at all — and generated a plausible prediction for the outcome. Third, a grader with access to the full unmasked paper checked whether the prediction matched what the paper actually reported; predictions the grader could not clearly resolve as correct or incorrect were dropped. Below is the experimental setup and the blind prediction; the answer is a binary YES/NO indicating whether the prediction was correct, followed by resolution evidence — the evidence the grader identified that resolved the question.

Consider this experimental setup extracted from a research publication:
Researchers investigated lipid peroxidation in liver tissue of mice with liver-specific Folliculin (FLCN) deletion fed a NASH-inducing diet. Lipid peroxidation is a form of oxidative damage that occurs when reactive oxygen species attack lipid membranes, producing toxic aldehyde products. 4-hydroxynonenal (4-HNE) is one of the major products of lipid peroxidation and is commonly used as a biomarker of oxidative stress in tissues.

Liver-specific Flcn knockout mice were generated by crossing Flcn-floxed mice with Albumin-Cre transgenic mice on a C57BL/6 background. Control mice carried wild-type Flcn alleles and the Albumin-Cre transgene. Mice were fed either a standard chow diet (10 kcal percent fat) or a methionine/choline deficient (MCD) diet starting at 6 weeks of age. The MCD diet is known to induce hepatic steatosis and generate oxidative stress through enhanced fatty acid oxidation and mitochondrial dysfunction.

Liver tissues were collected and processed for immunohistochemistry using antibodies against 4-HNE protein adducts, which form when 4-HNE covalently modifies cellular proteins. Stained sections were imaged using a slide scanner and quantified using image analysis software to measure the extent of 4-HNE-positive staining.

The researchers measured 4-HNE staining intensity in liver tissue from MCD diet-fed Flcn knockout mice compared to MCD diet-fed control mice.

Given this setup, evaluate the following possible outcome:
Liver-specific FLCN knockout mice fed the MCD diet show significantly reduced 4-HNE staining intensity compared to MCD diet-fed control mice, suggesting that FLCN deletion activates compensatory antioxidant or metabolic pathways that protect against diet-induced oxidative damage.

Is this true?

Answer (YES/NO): YES